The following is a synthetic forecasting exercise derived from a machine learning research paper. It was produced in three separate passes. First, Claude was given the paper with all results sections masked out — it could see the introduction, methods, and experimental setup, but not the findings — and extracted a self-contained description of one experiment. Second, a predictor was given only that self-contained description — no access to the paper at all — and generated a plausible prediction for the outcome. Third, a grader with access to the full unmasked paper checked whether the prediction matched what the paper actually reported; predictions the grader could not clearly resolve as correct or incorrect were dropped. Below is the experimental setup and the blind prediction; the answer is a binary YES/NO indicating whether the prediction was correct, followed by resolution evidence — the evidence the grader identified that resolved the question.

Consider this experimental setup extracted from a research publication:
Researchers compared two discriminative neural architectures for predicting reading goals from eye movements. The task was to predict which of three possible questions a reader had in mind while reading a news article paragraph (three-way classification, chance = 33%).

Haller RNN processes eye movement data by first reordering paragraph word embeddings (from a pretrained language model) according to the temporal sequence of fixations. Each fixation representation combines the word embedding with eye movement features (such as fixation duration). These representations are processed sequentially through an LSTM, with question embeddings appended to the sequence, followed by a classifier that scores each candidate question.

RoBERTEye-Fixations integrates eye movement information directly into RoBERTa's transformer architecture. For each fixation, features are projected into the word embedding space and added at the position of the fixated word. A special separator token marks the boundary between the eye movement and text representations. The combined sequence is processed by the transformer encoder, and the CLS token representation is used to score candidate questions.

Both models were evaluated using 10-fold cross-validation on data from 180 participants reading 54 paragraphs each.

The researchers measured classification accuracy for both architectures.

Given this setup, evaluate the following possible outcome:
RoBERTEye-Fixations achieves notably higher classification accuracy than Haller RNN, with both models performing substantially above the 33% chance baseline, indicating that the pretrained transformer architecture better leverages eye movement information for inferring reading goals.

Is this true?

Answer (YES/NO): YES